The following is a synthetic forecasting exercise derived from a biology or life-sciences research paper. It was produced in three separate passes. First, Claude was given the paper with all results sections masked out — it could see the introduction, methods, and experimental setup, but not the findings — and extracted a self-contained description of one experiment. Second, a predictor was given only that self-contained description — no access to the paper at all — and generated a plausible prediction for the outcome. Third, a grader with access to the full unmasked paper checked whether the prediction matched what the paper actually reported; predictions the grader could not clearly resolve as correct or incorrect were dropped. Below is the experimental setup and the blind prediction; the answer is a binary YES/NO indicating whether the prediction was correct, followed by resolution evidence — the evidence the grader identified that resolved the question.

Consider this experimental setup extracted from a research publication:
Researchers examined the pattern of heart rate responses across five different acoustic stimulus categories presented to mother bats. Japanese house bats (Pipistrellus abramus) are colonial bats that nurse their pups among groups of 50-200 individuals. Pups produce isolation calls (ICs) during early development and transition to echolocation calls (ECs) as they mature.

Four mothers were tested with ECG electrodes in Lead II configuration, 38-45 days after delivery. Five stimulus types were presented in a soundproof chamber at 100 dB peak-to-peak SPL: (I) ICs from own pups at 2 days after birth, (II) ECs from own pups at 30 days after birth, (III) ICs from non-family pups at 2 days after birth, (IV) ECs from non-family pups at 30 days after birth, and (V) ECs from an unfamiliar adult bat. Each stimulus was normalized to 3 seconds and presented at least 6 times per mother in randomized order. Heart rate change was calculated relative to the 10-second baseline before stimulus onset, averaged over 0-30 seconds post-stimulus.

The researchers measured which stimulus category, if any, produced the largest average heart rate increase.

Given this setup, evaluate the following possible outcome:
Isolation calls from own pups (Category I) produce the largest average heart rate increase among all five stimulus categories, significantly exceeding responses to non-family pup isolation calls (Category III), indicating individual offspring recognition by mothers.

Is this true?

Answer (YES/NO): NO